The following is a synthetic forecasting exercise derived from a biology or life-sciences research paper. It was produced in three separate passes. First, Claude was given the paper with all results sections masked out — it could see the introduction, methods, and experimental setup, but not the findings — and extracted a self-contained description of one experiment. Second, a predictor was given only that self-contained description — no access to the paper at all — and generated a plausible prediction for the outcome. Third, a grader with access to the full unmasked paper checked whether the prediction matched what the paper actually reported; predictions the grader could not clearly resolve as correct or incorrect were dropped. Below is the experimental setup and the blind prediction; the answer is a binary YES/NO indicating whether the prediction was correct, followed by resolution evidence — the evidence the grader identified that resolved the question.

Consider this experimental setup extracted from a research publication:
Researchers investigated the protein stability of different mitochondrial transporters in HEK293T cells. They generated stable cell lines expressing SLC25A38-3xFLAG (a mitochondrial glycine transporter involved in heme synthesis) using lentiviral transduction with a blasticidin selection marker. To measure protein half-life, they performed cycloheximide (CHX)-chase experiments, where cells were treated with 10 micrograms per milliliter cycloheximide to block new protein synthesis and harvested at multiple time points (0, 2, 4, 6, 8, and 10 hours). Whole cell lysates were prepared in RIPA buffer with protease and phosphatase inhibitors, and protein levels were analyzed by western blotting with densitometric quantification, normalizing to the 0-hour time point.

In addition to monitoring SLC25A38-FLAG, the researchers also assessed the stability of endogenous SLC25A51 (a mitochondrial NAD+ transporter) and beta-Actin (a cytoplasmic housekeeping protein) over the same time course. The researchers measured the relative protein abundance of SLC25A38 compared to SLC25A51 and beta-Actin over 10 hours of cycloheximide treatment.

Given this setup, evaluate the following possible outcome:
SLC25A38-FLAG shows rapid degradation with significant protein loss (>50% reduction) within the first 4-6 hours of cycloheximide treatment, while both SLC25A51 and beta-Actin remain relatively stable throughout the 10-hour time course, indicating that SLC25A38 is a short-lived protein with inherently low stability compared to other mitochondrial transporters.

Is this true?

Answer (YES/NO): YES